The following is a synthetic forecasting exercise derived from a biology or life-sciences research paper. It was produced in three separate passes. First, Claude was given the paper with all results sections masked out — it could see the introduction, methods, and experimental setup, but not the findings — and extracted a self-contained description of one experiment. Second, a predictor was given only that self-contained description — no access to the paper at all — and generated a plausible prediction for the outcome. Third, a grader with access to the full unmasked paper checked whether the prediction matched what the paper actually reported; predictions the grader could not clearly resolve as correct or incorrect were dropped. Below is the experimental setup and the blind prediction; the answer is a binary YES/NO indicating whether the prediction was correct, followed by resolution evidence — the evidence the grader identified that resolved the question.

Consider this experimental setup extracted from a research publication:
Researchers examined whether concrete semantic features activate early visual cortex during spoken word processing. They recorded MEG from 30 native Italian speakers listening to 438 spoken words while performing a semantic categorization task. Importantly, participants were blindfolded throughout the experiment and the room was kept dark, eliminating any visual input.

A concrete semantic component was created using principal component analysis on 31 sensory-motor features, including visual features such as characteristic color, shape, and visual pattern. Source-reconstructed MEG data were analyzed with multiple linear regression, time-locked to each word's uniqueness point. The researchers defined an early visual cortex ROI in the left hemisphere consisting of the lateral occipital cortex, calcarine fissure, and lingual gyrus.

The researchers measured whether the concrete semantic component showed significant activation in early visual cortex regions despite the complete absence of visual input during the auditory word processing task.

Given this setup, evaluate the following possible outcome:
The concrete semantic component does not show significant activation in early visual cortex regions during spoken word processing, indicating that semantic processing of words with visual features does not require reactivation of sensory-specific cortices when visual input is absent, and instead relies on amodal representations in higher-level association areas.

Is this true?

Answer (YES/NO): YES